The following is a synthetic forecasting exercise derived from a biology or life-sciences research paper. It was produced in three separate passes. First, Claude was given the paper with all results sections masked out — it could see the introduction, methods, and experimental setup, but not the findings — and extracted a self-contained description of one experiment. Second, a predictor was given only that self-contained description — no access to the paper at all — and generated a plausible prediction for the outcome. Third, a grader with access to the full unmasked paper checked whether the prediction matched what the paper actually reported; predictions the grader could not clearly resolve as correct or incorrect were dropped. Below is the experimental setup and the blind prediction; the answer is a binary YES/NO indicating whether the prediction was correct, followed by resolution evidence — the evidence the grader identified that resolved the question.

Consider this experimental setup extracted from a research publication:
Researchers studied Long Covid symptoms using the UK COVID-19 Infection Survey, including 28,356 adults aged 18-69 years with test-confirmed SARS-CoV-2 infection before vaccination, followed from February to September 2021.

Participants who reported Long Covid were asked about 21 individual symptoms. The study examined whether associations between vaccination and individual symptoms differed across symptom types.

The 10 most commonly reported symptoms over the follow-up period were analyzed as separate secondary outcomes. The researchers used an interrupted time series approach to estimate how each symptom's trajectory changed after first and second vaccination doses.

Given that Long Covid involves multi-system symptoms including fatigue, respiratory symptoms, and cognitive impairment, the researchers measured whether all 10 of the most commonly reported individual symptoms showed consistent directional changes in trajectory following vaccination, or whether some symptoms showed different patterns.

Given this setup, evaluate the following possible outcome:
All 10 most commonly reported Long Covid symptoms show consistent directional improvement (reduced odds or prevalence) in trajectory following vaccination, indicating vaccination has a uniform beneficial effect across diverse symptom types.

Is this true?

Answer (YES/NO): NO